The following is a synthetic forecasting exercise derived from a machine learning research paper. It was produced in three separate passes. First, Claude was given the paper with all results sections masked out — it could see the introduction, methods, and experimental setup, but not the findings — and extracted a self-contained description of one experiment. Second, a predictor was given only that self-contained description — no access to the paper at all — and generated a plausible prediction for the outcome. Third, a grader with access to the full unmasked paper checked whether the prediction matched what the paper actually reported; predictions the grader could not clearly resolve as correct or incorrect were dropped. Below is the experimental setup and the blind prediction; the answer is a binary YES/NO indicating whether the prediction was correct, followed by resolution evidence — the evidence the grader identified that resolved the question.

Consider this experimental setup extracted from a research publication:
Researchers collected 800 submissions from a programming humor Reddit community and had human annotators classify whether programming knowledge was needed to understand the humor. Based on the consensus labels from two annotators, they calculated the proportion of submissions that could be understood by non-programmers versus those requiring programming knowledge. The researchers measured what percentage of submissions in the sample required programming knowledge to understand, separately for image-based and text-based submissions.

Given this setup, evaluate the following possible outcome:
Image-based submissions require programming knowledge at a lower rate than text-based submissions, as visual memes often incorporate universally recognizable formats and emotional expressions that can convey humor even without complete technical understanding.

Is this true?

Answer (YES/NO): YES